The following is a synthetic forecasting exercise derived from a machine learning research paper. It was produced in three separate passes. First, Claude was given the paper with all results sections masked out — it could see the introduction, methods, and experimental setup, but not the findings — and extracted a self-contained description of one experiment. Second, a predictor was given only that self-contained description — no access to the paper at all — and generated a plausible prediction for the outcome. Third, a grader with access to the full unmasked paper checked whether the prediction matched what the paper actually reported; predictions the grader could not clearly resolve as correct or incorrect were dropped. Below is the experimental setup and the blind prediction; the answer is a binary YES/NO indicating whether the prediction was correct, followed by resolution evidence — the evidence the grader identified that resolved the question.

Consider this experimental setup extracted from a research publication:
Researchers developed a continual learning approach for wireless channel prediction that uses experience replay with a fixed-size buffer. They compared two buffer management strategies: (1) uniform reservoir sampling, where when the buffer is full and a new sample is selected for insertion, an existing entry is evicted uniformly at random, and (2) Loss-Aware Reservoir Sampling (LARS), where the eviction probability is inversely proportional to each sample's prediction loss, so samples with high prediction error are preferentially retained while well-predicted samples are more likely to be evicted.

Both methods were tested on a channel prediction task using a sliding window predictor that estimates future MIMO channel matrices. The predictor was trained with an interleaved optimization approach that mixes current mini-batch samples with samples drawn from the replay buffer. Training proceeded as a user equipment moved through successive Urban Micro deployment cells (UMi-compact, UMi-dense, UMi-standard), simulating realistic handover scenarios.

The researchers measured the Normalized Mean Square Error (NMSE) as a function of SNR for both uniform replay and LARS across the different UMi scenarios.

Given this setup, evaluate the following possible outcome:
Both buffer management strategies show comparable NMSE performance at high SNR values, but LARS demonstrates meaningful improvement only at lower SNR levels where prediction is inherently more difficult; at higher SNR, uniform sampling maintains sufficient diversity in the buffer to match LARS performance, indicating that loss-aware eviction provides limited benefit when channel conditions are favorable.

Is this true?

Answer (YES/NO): NO